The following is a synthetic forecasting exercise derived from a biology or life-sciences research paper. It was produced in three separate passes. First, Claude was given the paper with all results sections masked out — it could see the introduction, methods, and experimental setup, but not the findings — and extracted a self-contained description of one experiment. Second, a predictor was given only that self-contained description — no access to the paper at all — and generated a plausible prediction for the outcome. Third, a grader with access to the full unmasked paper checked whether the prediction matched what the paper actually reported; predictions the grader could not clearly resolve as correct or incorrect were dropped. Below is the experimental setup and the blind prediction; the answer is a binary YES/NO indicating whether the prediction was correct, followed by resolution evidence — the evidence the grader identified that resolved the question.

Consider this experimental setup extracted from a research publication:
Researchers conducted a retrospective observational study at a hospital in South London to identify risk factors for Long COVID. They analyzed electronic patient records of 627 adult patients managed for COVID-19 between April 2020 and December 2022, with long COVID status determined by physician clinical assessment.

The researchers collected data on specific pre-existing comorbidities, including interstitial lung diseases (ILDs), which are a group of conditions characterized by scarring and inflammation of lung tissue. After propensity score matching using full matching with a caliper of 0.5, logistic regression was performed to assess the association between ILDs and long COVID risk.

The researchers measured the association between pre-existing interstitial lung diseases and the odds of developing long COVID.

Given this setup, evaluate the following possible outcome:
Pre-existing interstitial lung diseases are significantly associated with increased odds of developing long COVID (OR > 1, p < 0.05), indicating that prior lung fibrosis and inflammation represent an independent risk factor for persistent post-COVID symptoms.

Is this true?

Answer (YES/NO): YES